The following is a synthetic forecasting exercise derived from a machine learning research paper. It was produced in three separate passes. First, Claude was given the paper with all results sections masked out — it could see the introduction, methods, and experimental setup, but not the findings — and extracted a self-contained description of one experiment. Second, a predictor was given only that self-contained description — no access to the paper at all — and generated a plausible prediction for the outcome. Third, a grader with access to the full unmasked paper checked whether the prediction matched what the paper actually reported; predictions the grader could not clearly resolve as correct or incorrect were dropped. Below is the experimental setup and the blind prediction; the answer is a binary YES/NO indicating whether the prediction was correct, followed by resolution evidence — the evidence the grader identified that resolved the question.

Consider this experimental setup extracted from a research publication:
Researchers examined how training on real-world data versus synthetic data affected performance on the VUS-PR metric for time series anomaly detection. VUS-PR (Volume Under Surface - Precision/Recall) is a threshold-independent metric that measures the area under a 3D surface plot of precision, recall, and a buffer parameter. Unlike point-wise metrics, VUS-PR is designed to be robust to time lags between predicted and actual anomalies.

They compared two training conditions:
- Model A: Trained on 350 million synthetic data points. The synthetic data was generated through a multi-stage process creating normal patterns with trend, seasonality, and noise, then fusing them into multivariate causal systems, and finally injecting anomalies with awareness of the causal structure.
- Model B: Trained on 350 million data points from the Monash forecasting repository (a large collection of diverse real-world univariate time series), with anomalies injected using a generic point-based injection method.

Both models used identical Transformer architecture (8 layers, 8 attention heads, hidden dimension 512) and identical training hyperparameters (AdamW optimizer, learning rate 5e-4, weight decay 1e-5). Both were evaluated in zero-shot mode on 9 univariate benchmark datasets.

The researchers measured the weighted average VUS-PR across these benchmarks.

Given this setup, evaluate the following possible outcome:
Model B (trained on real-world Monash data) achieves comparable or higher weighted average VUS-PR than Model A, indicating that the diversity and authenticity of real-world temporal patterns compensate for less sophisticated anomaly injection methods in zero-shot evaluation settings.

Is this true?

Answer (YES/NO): NO